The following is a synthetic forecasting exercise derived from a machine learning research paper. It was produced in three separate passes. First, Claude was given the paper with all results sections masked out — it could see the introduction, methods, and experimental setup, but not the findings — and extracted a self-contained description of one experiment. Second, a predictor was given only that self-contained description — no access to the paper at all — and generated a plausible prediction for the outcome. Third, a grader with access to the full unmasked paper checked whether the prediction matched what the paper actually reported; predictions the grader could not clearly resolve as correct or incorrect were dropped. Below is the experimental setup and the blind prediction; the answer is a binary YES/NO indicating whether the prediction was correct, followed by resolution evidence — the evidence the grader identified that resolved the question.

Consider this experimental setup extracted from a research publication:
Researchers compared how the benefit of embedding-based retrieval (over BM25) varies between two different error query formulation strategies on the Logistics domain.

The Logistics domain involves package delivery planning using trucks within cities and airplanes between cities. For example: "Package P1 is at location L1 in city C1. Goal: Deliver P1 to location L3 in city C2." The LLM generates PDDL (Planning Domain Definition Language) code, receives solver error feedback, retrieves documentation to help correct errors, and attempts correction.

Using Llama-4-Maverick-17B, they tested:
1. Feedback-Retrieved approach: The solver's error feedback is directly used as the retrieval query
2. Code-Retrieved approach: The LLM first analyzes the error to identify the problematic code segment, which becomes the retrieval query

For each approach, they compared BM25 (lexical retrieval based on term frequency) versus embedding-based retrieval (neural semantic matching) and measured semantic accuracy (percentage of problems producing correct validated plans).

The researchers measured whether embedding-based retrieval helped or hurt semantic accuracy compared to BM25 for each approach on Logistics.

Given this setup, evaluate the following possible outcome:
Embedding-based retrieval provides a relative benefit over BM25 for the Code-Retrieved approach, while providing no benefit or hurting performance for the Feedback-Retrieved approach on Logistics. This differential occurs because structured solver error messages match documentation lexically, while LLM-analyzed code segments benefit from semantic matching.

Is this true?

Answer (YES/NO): NO